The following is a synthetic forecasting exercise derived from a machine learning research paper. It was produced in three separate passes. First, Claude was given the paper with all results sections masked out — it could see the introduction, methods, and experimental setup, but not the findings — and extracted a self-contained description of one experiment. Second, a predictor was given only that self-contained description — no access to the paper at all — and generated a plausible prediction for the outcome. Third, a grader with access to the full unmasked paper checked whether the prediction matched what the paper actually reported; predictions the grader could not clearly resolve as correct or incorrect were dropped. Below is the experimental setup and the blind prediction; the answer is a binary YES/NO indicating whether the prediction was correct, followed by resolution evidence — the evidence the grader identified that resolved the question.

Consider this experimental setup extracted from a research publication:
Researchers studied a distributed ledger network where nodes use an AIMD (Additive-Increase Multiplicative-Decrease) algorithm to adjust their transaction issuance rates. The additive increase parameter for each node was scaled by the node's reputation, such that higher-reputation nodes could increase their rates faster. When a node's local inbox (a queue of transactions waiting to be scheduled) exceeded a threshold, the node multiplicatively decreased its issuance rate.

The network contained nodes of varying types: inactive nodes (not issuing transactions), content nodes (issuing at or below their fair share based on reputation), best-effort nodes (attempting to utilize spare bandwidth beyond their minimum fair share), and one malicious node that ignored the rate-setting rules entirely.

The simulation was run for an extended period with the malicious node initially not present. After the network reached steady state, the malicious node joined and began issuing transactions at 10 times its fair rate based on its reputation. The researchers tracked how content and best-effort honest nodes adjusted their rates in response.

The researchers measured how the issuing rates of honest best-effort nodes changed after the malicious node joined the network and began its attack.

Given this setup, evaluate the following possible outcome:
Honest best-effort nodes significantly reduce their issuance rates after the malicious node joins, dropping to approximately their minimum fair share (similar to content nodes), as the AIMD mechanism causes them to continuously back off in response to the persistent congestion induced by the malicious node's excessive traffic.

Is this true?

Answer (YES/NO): NO